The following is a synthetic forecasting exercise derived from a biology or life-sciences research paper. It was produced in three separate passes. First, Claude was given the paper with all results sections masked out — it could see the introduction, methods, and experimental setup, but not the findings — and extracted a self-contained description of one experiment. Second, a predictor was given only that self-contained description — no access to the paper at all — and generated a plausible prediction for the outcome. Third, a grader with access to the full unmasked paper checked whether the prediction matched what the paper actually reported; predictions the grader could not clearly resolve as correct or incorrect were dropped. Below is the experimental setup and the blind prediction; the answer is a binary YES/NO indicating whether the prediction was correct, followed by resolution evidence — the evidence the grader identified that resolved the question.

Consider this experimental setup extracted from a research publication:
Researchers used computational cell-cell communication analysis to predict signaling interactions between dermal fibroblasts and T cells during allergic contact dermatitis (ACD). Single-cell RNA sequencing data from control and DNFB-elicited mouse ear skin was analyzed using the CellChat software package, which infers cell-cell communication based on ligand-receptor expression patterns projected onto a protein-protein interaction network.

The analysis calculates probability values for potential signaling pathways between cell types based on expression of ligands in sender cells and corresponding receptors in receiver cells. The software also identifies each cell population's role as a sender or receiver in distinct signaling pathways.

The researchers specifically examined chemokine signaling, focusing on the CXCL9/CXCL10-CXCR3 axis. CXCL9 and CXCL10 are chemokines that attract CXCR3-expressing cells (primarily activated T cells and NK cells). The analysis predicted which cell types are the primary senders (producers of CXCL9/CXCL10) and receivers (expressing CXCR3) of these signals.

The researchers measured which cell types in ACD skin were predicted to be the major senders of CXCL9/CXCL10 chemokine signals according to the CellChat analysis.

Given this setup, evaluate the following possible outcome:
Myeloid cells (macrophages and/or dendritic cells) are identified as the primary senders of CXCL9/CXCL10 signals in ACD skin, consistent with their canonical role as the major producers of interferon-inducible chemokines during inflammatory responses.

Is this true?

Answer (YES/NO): NO